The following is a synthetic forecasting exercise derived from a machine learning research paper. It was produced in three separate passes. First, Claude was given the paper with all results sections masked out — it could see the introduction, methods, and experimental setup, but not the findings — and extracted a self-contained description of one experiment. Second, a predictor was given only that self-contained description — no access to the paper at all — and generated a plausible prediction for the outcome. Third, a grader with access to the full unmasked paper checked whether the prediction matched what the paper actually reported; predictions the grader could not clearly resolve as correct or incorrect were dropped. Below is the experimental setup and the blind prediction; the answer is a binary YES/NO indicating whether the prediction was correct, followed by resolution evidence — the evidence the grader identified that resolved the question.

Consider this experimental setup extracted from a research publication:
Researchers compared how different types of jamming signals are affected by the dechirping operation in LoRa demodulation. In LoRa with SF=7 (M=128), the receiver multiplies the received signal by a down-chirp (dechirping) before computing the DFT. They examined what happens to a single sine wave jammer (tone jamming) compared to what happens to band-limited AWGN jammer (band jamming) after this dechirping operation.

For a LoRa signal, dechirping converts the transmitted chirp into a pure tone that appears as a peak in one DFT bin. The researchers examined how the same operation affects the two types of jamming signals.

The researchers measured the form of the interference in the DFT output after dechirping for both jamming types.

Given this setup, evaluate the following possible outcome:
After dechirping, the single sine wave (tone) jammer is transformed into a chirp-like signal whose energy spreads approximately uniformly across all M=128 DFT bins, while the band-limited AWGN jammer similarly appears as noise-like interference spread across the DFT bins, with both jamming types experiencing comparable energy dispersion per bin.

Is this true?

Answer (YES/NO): YES